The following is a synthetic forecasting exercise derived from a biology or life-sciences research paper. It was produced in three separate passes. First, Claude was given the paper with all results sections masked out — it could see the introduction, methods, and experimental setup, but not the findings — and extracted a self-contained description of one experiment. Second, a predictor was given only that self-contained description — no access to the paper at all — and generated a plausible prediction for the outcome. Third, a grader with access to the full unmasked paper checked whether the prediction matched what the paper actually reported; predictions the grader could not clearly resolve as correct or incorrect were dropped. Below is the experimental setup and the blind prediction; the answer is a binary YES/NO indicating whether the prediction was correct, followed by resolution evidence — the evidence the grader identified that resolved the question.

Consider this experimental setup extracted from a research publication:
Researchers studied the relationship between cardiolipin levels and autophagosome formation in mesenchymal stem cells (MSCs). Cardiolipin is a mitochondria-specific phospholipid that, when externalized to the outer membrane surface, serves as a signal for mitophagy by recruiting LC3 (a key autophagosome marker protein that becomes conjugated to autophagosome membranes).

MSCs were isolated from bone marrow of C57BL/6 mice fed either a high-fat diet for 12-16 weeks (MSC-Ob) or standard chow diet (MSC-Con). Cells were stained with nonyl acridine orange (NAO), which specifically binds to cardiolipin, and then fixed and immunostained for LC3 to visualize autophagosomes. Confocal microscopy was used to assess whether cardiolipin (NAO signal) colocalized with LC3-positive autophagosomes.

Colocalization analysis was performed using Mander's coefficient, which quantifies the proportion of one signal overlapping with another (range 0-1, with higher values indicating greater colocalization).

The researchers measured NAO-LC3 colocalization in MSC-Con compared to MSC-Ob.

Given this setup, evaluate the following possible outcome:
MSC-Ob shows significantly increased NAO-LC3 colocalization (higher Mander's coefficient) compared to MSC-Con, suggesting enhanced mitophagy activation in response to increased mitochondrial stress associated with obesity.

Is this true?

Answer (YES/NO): NO